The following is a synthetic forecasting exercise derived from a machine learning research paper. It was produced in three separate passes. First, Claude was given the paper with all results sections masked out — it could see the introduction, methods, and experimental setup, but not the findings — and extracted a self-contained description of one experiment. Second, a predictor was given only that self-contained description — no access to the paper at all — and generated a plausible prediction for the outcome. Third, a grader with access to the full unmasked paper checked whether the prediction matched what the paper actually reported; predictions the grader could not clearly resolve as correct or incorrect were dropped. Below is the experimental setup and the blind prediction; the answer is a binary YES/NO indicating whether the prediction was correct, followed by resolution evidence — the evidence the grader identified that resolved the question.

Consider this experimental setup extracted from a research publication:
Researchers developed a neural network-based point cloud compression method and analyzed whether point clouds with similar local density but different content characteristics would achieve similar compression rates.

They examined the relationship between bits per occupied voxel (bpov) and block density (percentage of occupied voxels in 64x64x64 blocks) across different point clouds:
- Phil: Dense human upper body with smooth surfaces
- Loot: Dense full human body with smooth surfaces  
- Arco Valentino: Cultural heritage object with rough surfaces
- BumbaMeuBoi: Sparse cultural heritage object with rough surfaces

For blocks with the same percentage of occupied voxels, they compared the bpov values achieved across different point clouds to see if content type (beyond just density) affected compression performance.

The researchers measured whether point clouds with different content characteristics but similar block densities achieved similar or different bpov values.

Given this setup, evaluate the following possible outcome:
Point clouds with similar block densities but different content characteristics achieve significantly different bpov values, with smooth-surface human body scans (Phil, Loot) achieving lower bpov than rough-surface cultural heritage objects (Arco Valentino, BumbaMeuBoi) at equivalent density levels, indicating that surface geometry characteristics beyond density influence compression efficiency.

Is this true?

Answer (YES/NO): NO